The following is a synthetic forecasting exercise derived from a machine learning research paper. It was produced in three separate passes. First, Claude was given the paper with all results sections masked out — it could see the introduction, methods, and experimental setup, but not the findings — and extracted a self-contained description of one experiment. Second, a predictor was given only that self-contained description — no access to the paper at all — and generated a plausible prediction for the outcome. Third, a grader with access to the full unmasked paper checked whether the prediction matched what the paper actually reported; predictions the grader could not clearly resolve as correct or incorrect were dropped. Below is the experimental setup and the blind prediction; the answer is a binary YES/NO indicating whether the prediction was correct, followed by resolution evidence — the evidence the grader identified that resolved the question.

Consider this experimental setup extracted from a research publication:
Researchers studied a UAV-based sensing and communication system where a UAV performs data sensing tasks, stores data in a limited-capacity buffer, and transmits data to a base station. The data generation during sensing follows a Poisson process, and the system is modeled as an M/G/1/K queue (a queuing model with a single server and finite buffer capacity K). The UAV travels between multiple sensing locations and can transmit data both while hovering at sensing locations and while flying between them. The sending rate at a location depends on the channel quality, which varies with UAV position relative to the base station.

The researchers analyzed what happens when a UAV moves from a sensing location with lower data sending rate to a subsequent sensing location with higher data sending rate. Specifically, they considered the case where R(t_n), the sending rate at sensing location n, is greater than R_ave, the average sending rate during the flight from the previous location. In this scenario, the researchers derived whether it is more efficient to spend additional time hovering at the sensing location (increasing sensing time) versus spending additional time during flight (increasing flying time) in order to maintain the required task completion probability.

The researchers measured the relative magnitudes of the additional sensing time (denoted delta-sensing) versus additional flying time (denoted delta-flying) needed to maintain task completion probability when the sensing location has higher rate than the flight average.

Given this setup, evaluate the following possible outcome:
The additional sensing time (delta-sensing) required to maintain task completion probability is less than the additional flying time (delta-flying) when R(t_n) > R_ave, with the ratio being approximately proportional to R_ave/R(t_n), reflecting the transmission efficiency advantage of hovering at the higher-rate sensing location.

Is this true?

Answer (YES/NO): YES